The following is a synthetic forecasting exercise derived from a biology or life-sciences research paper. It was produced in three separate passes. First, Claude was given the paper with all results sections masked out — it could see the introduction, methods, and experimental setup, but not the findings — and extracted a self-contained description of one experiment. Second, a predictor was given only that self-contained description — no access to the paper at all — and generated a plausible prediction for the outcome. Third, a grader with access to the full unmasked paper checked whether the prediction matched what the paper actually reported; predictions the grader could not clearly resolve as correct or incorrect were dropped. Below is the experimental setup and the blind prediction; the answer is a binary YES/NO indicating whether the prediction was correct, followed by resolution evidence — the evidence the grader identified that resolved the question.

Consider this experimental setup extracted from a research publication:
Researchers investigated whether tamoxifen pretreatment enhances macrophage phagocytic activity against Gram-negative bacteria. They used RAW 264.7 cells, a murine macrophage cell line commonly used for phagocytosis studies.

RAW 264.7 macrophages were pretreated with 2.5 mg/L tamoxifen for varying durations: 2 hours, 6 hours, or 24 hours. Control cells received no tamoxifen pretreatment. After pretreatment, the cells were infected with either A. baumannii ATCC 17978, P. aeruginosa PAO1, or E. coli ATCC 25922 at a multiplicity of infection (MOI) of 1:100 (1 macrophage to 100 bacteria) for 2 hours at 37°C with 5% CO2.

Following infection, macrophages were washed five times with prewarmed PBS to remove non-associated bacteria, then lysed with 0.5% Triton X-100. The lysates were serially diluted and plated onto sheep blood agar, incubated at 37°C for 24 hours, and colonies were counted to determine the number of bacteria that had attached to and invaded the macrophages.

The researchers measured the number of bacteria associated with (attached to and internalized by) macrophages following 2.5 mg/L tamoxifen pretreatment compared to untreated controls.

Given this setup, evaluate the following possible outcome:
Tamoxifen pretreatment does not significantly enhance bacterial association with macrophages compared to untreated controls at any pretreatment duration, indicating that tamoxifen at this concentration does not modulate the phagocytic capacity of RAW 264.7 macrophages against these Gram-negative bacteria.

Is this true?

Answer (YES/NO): NO